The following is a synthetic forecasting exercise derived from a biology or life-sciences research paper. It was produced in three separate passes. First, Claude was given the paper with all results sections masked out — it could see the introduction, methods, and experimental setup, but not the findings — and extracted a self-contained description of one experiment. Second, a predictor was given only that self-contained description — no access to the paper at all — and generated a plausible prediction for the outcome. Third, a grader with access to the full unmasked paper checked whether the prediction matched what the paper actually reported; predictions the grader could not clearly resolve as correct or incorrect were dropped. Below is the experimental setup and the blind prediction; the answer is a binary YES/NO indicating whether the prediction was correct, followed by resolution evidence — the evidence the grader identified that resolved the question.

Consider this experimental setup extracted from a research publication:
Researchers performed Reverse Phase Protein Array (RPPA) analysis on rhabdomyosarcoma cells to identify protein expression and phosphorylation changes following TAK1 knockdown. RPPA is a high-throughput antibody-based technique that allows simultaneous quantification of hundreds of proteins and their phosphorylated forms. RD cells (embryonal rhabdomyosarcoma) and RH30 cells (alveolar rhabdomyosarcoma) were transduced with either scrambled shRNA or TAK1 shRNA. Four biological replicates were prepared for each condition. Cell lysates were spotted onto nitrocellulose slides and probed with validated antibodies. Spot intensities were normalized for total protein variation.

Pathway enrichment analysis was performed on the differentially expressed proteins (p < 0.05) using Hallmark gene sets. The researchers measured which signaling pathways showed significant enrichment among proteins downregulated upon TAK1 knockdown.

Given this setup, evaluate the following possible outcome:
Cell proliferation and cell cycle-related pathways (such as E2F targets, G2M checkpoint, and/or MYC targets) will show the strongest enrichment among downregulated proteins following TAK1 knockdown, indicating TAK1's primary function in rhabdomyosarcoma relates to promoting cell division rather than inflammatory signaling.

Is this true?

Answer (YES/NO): YES